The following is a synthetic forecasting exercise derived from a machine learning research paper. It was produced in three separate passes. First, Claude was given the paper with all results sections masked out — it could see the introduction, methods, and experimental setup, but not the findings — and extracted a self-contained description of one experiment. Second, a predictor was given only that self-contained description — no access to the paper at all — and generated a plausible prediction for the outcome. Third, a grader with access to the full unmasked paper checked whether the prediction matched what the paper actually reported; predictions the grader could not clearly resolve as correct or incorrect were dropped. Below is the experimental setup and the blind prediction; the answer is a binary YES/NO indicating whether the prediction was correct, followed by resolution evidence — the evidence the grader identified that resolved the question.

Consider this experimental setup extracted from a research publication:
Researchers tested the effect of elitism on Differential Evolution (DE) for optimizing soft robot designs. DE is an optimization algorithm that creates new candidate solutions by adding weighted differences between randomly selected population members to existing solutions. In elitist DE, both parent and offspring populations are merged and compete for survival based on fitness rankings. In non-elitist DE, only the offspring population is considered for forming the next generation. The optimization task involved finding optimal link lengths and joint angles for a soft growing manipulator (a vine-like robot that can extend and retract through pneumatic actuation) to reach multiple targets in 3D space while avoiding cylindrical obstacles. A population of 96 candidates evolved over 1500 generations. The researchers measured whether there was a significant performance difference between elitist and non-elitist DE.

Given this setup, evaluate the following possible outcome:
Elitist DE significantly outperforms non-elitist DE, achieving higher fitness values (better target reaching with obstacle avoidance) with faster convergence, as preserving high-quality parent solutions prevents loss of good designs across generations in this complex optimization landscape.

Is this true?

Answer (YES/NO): NO